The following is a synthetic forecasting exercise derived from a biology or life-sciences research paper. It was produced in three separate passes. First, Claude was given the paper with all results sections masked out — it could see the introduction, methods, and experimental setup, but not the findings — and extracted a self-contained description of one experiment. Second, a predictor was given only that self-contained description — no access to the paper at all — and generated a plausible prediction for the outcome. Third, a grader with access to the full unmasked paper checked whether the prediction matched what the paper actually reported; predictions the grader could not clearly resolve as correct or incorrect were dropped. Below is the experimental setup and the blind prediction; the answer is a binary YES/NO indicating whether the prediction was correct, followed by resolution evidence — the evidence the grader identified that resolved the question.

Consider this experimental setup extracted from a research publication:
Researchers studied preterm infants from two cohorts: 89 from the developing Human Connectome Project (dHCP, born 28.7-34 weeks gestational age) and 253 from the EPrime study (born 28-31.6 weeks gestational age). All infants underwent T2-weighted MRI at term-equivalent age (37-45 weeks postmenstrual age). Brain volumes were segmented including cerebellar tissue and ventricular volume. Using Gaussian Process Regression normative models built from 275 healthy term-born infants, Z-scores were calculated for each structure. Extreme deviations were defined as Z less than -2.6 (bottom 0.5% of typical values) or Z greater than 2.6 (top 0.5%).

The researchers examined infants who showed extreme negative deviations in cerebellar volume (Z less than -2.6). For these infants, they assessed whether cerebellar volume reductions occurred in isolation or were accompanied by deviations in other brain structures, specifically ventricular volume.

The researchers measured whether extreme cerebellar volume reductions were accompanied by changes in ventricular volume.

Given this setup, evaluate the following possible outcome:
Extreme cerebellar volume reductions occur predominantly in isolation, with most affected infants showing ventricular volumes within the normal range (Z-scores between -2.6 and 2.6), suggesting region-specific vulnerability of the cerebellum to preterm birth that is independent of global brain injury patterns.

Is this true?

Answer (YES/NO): NO